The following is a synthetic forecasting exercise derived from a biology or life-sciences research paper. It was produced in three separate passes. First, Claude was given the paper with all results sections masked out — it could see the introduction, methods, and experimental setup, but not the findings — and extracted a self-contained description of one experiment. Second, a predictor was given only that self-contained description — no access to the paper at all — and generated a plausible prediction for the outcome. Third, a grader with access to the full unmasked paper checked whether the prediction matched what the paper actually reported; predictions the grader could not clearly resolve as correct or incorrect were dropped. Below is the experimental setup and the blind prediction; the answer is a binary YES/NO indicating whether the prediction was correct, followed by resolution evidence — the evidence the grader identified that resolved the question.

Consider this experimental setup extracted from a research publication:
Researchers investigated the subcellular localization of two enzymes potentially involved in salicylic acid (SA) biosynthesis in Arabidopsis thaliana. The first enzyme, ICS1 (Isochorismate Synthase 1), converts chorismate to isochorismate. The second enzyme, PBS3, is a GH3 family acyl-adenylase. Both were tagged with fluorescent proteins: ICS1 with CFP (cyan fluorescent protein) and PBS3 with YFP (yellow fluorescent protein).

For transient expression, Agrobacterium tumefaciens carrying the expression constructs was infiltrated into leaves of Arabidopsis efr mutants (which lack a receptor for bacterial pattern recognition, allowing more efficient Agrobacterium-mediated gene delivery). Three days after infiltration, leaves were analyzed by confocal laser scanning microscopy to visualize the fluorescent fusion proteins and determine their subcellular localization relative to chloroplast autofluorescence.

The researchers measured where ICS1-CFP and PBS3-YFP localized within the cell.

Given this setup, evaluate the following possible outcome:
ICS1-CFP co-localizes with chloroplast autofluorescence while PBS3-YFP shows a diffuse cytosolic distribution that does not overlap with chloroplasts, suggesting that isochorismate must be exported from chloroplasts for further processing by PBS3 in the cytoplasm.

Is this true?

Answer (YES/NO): YES